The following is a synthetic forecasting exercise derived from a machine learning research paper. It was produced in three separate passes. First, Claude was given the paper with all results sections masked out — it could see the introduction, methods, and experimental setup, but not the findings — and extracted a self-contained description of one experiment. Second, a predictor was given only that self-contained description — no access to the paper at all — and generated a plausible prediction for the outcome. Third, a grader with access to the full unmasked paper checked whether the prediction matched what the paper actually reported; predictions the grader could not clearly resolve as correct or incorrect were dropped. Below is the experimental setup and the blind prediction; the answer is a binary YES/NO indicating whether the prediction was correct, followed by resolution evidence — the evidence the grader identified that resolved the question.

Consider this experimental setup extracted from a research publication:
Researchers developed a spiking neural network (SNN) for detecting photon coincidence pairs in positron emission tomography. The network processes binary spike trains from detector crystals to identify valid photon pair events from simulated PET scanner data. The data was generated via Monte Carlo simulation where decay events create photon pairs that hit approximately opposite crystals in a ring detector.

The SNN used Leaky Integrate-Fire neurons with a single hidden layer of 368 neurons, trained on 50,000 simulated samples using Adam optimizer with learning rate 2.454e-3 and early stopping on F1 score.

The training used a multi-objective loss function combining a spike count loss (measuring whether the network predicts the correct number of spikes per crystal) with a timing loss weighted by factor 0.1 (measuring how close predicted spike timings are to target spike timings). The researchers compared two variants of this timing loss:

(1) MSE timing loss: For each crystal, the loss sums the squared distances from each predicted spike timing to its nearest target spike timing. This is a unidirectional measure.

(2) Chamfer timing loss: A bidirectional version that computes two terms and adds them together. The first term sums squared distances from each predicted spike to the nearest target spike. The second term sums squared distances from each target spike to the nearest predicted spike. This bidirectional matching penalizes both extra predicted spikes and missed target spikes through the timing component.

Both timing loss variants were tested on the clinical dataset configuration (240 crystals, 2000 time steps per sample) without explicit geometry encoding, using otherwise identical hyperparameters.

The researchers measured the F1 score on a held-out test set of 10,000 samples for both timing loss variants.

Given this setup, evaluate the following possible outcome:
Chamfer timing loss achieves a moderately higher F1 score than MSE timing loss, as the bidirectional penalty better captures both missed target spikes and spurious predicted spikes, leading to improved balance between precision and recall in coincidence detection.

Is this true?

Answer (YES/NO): NO